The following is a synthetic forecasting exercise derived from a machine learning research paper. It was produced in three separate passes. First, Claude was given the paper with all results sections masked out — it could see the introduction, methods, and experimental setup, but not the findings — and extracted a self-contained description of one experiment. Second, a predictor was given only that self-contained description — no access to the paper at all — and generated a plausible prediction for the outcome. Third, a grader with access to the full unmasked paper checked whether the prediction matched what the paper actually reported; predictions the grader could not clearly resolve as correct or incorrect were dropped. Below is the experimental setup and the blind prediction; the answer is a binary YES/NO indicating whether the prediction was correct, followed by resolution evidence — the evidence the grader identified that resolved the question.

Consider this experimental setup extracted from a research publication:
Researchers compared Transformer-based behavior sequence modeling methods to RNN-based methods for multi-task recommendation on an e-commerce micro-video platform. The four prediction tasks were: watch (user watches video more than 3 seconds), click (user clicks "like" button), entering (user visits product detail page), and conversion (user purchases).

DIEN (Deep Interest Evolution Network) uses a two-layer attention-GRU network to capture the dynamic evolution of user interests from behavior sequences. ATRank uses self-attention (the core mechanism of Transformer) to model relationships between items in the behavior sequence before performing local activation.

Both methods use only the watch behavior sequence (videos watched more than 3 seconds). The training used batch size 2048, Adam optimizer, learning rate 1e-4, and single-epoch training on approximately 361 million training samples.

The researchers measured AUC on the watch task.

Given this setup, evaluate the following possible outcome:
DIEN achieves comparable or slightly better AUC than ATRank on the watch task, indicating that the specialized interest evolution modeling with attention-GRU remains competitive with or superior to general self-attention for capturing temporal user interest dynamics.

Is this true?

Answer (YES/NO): NO